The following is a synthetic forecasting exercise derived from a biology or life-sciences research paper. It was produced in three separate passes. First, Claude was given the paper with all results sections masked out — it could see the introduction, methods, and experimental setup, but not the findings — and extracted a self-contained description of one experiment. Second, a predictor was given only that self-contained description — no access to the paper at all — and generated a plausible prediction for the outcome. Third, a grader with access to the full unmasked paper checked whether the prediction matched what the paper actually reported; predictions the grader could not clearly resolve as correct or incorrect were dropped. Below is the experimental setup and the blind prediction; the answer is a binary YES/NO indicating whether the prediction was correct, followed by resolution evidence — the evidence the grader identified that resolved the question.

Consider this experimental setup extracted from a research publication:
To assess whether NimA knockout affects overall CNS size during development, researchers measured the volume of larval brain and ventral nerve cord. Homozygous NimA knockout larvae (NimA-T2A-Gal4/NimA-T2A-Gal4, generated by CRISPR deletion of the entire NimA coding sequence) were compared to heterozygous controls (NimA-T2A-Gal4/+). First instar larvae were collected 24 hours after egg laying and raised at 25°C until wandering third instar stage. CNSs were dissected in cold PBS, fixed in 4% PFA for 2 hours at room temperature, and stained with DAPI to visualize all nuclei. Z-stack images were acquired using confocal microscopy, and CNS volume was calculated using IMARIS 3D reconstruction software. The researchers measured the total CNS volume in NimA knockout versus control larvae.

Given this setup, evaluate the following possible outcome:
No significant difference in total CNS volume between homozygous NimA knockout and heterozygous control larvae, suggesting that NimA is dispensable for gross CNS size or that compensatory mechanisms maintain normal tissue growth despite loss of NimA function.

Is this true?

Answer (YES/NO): NO